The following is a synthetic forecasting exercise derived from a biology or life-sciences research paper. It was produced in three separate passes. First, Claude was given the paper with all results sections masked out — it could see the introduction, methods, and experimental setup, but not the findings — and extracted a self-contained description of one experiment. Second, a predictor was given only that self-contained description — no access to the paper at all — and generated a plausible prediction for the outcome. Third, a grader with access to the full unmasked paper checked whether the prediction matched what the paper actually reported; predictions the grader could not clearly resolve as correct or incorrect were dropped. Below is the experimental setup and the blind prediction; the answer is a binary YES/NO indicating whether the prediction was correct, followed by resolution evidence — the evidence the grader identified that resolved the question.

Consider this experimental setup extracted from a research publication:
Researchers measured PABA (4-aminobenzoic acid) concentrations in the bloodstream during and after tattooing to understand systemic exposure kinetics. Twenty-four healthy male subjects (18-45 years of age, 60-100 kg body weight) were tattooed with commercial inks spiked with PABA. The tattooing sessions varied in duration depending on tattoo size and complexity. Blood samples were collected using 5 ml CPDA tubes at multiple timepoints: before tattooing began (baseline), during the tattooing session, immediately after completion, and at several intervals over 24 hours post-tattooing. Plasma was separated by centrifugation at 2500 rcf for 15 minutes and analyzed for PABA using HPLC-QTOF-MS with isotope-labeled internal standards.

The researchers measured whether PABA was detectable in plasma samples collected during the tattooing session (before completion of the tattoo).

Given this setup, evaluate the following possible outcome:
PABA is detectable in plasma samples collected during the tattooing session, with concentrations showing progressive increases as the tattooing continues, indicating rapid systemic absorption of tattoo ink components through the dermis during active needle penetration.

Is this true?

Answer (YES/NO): NO